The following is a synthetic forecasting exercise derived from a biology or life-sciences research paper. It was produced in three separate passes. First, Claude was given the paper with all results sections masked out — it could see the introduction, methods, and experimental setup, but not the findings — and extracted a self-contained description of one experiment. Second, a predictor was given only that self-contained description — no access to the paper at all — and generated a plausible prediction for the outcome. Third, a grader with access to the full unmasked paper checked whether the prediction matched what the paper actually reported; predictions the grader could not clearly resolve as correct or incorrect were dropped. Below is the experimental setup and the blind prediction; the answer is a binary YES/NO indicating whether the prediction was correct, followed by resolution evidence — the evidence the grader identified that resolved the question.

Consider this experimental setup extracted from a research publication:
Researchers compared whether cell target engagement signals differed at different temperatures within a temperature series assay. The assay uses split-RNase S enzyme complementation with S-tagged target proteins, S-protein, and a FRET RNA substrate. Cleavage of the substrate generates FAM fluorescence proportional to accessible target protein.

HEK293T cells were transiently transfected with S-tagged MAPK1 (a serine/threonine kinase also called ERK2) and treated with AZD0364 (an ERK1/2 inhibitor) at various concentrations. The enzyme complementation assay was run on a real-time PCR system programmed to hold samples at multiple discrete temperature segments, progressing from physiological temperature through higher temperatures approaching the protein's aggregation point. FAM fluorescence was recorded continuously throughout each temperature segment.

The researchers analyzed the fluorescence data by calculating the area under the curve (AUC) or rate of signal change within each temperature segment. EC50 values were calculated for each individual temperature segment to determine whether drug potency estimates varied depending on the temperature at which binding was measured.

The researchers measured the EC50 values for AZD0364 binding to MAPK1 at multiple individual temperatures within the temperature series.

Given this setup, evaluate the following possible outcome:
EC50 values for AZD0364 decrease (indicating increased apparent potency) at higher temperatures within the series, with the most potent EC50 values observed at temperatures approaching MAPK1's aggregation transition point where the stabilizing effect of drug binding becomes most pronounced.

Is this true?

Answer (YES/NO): NO